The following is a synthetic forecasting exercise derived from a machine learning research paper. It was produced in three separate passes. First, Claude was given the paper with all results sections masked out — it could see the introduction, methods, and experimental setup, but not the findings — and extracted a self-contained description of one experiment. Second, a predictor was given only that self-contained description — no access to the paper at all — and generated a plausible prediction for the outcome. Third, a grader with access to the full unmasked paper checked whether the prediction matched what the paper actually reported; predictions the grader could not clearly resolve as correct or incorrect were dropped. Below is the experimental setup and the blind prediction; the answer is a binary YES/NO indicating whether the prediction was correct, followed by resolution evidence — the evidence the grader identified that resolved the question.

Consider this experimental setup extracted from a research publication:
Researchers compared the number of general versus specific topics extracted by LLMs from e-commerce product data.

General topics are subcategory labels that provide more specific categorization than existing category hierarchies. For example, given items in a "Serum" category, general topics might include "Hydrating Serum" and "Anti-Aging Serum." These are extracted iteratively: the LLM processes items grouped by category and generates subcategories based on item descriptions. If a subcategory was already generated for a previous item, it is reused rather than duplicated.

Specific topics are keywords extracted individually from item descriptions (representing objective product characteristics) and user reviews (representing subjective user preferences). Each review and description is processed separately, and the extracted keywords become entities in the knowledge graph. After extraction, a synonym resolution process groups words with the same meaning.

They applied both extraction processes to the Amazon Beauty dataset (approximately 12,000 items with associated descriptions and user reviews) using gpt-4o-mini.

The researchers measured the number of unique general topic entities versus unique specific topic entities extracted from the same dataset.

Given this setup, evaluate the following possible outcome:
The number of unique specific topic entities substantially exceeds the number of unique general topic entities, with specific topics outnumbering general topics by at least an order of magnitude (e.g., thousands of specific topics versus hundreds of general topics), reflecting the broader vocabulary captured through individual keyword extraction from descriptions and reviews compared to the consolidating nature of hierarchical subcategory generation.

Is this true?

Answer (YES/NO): NO